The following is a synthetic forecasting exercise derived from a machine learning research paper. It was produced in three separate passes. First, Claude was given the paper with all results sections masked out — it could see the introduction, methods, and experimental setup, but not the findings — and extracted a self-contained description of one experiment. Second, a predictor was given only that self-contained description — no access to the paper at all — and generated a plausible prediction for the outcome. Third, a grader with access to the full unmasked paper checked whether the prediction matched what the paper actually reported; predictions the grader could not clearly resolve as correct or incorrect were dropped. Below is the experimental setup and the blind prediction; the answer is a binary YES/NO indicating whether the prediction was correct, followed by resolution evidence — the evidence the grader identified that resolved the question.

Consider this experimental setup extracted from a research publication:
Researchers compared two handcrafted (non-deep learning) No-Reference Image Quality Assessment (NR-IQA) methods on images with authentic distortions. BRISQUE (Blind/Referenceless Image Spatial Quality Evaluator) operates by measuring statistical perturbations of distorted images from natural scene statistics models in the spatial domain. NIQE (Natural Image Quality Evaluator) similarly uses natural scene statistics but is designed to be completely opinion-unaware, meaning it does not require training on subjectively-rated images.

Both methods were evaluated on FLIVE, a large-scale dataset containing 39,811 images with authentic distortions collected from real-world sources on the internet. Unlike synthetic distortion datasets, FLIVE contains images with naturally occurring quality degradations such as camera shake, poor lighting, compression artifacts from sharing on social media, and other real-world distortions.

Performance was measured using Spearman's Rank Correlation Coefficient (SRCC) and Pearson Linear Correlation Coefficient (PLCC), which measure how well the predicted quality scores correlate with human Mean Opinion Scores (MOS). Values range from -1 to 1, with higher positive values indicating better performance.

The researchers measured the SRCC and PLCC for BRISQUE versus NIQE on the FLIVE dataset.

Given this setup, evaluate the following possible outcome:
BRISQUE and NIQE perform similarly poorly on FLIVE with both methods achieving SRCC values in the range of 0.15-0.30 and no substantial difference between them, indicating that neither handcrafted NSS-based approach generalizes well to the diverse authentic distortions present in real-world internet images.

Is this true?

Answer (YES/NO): NO